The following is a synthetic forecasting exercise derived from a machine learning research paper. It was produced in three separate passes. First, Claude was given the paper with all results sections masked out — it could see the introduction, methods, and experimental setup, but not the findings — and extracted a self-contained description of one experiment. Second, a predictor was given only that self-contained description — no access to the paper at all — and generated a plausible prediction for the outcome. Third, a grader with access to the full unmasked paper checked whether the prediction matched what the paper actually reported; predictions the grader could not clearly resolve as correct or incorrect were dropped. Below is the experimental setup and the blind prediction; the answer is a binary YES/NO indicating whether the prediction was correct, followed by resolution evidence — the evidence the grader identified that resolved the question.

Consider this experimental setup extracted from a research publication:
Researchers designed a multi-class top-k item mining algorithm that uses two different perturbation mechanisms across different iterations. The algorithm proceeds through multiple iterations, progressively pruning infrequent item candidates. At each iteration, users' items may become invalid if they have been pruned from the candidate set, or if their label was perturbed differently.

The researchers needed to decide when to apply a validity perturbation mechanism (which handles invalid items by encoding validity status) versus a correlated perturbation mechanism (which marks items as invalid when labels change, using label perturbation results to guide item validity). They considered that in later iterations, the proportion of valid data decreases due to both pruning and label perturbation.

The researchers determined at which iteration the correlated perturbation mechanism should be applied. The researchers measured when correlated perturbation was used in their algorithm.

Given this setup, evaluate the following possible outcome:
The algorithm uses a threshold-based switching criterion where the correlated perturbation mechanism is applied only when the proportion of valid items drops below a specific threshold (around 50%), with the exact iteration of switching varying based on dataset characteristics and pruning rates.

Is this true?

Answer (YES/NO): NO